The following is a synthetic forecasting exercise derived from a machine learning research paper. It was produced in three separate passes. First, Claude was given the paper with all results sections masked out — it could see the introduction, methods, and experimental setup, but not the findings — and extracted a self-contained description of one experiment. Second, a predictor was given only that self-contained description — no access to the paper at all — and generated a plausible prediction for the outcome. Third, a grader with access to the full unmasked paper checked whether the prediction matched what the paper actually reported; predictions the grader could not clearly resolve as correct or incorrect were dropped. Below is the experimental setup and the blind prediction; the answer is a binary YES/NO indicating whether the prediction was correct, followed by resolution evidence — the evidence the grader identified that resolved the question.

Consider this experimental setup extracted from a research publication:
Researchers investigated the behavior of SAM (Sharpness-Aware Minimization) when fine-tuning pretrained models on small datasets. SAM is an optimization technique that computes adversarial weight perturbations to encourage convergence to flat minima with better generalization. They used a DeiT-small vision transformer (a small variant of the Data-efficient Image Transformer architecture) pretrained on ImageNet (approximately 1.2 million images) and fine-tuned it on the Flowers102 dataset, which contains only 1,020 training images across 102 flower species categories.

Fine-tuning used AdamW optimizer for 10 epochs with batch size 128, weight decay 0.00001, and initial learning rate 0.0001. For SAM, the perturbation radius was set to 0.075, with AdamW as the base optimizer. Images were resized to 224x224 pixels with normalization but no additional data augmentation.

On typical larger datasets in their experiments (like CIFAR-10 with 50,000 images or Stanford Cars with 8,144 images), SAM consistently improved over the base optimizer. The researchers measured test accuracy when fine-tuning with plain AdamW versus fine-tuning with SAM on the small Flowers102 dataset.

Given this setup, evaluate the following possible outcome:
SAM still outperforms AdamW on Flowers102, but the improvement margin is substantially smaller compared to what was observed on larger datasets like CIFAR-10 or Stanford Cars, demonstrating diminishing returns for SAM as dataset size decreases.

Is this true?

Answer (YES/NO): NO